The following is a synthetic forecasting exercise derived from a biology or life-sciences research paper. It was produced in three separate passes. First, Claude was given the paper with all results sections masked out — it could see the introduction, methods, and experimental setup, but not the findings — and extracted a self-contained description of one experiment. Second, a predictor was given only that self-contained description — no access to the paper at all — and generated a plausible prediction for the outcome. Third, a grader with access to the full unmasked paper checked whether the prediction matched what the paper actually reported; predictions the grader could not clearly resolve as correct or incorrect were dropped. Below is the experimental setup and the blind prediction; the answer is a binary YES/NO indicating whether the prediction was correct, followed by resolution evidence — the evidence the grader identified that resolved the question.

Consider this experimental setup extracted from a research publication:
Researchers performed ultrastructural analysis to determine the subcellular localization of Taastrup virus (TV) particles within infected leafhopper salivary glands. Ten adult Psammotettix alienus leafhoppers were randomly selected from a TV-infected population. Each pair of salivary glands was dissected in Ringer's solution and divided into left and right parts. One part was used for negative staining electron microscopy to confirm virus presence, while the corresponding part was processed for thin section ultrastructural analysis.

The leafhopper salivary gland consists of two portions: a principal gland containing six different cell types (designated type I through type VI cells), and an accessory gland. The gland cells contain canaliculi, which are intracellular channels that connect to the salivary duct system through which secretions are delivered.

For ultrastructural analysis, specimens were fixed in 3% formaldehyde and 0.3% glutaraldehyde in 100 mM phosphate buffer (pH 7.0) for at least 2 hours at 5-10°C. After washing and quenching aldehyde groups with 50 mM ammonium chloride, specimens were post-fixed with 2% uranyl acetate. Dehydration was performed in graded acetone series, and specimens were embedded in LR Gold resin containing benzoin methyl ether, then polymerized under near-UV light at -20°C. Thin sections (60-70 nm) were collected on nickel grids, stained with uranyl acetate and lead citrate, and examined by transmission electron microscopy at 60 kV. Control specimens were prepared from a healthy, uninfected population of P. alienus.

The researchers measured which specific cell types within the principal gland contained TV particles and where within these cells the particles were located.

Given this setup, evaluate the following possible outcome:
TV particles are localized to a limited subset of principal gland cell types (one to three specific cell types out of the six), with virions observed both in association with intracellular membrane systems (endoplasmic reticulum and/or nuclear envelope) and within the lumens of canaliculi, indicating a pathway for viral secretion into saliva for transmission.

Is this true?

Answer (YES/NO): NO